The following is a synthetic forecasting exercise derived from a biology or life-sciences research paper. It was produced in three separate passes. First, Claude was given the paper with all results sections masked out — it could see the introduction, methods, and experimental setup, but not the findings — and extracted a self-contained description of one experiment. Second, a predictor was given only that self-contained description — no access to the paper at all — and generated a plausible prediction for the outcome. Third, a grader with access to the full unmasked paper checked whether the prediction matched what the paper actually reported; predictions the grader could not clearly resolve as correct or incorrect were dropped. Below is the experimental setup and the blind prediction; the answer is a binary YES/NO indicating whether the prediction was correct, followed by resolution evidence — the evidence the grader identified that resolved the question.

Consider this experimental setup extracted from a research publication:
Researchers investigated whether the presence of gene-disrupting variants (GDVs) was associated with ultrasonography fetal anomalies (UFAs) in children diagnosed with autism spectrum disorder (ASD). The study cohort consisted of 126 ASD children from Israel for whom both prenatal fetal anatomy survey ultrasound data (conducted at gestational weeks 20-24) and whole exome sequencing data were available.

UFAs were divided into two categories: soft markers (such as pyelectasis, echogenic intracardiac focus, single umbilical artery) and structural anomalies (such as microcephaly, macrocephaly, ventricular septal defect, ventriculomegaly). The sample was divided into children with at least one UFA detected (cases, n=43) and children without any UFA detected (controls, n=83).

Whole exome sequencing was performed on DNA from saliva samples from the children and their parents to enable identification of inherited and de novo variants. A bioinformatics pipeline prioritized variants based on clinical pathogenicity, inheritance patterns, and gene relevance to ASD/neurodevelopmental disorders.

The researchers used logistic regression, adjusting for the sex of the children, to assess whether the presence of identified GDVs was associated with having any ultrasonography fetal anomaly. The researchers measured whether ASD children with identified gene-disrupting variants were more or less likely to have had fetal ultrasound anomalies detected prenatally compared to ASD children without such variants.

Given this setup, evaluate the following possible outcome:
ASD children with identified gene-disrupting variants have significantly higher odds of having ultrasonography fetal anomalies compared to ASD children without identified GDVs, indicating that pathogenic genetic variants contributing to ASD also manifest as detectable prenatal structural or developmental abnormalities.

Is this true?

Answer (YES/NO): YES